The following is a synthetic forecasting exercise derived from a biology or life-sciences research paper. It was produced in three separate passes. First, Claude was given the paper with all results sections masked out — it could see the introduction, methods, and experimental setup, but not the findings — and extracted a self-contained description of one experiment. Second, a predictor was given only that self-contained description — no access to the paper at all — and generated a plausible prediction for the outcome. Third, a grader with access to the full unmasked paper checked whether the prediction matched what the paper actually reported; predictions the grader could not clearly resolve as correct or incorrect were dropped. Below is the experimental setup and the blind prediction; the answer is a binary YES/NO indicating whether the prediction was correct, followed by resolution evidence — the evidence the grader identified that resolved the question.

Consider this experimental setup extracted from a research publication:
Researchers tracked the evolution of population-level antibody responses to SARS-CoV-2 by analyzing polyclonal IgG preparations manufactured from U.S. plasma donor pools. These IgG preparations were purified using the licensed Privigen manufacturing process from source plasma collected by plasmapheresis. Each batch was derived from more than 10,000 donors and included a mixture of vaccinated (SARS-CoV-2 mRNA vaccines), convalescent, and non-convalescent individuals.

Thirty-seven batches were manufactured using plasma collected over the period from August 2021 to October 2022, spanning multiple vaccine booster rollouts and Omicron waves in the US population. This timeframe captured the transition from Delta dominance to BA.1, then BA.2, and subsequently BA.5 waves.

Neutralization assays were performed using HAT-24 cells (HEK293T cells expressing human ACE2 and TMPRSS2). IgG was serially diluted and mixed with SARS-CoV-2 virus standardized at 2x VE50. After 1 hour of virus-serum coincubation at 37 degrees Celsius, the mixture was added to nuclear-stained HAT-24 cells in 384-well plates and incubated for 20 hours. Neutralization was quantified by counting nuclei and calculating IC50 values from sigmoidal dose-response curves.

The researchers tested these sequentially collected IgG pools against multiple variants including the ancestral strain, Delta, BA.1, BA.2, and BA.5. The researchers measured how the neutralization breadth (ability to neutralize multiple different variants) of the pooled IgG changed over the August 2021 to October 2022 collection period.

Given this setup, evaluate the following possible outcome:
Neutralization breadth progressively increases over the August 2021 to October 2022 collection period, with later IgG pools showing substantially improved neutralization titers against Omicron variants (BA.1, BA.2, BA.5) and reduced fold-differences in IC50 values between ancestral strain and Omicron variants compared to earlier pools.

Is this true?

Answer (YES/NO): YES